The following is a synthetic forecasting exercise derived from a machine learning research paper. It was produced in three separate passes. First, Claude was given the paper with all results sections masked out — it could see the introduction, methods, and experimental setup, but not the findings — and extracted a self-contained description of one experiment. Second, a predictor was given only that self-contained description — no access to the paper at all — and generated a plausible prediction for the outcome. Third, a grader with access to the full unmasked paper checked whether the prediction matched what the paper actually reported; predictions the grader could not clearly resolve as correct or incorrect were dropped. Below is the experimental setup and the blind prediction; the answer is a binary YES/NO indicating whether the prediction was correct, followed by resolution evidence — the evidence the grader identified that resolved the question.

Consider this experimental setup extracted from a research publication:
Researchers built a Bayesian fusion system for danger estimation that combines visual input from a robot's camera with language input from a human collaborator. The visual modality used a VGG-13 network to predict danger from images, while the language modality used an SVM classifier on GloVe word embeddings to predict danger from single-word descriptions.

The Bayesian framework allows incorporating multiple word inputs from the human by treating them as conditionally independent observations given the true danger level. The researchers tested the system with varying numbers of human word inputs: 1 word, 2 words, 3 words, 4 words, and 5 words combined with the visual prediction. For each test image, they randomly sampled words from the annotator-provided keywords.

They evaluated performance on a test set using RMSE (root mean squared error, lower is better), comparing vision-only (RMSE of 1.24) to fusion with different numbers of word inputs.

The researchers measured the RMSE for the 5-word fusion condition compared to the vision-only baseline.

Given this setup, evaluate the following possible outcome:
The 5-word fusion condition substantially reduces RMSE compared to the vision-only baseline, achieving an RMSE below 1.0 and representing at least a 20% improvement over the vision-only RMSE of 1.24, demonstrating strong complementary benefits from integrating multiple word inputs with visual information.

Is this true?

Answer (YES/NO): NO